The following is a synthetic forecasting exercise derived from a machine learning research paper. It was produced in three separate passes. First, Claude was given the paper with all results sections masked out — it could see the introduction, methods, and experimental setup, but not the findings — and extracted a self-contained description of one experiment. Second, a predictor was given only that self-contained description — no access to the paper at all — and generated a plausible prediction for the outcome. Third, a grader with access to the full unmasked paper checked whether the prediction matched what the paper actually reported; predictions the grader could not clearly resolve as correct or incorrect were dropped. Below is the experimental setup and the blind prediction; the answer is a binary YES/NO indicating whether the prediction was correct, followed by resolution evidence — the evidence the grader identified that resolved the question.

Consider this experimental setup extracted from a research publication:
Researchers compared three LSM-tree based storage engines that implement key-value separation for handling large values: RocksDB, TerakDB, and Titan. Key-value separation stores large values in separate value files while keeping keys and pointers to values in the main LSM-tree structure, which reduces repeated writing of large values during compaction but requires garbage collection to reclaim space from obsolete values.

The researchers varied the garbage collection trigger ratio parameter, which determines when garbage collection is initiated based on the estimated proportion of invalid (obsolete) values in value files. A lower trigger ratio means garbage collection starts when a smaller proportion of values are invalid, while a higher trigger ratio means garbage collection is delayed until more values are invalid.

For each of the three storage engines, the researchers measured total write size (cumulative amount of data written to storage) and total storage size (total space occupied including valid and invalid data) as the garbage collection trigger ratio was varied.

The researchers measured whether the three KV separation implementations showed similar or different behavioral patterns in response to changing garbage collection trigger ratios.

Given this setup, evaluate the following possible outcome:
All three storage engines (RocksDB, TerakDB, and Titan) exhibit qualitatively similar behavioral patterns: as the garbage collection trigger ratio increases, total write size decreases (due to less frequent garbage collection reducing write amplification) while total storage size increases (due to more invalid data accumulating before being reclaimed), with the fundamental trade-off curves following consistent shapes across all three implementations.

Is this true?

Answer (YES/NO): YES